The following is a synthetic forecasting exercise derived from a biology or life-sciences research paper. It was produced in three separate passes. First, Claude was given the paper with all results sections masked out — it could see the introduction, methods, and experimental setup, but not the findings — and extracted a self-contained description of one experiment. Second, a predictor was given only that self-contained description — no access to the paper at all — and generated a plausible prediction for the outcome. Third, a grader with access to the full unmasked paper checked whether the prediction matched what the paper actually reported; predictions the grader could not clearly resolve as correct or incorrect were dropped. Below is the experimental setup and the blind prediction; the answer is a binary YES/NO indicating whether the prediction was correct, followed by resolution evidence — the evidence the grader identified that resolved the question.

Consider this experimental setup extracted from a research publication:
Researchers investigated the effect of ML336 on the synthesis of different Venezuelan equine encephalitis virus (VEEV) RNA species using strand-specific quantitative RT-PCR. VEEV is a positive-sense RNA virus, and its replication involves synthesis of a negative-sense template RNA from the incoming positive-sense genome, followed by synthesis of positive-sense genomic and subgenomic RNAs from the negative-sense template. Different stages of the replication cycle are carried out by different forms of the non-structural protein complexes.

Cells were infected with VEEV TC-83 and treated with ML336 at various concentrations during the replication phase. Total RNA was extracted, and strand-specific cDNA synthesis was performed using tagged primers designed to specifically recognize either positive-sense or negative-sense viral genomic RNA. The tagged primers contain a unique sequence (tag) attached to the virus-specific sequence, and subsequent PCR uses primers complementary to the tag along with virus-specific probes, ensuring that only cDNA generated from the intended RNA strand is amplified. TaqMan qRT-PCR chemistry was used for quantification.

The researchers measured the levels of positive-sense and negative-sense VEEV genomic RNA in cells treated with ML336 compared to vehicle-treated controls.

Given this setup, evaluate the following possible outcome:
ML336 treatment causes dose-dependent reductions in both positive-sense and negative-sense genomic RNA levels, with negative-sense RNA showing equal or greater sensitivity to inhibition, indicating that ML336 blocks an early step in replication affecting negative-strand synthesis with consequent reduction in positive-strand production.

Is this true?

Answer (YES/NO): NO